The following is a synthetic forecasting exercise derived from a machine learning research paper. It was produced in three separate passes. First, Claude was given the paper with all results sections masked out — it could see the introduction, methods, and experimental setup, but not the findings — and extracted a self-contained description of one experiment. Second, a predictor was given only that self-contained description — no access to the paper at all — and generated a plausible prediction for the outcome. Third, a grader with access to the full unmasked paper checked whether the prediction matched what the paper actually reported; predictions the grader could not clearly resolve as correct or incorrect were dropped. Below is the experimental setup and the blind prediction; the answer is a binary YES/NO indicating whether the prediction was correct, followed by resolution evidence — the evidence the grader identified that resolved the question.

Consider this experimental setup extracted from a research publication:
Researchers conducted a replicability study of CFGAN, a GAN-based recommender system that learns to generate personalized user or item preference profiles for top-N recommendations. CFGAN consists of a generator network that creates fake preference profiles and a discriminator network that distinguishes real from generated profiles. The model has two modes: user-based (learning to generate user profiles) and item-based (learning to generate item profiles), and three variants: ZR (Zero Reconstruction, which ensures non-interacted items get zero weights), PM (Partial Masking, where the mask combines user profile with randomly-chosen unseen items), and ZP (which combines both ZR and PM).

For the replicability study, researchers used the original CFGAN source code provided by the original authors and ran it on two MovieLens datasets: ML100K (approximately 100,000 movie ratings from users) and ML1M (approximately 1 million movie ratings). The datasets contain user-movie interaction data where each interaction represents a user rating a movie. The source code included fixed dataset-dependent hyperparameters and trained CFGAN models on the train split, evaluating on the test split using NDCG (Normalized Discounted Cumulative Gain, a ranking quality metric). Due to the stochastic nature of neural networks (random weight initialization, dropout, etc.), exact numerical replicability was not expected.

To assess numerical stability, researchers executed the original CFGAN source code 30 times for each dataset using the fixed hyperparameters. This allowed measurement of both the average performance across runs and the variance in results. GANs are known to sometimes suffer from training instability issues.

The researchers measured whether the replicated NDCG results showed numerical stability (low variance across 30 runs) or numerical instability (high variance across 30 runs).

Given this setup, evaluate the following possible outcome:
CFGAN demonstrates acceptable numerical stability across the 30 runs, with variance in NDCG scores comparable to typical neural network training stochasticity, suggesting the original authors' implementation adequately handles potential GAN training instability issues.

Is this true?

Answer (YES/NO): YES